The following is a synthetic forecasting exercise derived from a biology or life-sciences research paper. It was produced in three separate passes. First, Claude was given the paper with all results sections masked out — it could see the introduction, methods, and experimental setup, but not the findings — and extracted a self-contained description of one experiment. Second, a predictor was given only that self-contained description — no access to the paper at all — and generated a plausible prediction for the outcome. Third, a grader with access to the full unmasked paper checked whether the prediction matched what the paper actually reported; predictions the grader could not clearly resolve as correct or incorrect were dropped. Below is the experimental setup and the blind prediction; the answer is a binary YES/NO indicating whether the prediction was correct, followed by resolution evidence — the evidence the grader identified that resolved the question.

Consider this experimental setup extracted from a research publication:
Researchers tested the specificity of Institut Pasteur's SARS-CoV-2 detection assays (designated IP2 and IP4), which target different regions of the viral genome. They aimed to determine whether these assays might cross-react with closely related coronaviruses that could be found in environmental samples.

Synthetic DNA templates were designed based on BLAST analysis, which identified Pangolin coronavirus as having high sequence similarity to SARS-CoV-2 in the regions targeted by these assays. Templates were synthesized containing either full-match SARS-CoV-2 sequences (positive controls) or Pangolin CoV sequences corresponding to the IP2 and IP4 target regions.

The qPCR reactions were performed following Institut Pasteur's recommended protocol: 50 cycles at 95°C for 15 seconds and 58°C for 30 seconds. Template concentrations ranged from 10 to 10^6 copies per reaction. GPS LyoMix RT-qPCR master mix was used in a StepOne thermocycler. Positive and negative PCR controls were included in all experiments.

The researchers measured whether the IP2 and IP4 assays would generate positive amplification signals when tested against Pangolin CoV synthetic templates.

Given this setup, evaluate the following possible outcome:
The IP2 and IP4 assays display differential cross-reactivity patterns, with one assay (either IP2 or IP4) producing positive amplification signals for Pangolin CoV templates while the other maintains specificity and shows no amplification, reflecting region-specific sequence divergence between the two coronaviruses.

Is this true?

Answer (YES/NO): YES